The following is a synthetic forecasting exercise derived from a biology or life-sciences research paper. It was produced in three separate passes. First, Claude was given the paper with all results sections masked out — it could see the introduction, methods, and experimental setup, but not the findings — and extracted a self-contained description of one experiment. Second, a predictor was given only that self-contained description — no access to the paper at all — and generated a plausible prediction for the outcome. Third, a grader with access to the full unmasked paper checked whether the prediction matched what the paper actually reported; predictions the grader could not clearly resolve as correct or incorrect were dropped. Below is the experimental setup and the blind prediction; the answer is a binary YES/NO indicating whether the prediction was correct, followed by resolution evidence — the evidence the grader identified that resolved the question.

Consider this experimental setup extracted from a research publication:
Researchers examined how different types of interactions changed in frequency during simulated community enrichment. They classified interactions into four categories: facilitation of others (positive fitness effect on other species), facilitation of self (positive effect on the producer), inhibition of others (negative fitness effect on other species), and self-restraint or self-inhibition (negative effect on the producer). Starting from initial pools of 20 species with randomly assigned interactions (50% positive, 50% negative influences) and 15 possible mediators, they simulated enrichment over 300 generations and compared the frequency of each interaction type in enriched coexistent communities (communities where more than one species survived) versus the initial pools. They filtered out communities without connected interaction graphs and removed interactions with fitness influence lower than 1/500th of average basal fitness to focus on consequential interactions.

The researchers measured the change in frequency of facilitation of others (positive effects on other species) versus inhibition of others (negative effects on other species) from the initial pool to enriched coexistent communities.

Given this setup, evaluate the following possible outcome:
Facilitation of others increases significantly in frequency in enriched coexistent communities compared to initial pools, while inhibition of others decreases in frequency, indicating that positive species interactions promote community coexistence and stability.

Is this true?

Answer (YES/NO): NO